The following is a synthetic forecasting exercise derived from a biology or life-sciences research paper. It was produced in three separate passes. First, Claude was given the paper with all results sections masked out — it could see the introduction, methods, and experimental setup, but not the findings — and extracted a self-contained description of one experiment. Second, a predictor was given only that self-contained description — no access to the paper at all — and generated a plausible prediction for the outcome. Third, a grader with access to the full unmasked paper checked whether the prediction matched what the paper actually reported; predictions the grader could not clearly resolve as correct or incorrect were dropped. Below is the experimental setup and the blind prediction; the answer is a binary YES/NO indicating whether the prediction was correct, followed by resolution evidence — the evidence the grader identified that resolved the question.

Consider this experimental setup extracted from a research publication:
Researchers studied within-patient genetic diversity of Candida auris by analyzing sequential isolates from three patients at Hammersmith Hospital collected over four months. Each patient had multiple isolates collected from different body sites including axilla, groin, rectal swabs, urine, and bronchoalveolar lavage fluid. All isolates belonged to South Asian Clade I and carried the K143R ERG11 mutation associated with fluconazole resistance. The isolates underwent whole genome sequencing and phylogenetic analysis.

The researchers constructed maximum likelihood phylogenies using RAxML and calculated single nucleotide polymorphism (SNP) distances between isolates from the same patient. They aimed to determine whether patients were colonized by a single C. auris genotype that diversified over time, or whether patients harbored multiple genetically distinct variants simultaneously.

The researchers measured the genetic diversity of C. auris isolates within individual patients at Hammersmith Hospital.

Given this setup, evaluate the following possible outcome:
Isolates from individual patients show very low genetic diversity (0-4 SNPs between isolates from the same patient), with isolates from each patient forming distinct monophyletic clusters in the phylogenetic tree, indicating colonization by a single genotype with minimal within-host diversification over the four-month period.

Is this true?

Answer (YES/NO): NO